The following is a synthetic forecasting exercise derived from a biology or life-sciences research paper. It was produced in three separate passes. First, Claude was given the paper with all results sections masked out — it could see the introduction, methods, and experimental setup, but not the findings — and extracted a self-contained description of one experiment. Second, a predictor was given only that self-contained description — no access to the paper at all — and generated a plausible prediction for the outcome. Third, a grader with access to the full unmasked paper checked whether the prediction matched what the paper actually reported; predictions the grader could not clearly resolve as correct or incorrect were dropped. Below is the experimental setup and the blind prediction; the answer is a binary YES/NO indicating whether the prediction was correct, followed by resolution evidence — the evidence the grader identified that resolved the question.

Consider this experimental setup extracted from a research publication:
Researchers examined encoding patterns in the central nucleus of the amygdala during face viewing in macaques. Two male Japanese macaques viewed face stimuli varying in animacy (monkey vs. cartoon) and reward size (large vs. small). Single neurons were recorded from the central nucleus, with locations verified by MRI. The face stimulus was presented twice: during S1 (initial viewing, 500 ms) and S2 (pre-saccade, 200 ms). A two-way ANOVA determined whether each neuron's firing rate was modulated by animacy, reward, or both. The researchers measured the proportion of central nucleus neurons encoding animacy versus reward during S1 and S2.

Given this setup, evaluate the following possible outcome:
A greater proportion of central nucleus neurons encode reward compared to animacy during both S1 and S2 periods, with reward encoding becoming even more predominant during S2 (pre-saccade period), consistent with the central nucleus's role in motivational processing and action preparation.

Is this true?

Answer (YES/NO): NO